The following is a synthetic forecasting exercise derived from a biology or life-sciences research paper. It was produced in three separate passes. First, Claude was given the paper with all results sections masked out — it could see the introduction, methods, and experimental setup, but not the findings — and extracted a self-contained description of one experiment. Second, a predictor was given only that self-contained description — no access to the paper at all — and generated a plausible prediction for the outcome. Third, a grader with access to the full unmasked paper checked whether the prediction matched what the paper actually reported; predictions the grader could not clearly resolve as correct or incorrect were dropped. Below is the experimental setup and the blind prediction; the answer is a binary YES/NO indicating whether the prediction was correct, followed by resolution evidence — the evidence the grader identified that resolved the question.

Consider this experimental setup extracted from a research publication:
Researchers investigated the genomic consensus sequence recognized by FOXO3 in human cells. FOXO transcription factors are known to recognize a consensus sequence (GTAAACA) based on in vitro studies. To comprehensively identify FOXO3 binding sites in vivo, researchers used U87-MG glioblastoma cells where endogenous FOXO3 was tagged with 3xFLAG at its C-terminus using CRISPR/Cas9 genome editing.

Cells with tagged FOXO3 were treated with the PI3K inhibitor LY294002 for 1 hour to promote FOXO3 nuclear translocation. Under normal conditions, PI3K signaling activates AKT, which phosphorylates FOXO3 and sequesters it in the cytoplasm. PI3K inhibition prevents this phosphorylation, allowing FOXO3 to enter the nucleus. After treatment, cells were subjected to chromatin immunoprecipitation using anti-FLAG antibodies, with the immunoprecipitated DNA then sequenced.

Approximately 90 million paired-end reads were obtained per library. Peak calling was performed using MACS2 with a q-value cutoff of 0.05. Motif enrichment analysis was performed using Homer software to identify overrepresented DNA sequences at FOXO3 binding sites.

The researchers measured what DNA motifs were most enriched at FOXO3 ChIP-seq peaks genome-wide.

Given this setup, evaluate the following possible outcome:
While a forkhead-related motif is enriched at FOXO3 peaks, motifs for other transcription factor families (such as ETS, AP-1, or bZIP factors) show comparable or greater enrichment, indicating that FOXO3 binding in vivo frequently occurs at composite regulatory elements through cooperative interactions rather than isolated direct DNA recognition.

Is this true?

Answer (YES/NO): NO